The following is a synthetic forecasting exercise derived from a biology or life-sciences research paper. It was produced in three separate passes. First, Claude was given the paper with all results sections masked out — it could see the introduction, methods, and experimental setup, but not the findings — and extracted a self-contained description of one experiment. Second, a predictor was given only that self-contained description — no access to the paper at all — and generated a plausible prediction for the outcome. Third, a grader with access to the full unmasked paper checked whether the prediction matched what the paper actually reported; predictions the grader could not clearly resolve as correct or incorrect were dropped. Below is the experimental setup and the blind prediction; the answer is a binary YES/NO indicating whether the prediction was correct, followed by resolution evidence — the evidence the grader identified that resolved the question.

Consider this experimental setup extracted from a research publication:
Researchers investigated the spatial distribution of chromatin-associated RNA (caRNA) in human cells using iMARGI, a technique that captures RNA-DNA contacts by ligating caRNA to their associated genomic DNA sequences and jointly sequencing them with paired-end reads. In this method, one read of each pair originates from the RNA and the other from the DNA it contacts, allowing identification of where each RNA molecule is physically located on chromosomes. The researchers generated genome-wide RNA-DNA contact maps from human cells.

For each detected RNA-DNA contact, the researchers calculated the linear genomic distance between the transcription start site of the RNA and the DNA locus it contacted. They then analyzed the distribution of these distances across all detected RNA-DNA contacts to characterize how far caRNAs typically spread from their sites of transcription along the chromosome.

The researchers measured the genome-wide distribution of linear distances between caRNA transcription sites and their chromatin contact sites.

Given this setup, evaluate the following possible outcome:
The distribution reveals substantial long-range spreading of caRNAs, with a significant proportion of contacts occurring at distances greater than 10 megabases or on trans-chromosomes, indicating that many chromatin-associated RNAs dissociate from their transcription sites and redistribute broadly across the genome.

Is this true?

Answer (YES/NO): NO